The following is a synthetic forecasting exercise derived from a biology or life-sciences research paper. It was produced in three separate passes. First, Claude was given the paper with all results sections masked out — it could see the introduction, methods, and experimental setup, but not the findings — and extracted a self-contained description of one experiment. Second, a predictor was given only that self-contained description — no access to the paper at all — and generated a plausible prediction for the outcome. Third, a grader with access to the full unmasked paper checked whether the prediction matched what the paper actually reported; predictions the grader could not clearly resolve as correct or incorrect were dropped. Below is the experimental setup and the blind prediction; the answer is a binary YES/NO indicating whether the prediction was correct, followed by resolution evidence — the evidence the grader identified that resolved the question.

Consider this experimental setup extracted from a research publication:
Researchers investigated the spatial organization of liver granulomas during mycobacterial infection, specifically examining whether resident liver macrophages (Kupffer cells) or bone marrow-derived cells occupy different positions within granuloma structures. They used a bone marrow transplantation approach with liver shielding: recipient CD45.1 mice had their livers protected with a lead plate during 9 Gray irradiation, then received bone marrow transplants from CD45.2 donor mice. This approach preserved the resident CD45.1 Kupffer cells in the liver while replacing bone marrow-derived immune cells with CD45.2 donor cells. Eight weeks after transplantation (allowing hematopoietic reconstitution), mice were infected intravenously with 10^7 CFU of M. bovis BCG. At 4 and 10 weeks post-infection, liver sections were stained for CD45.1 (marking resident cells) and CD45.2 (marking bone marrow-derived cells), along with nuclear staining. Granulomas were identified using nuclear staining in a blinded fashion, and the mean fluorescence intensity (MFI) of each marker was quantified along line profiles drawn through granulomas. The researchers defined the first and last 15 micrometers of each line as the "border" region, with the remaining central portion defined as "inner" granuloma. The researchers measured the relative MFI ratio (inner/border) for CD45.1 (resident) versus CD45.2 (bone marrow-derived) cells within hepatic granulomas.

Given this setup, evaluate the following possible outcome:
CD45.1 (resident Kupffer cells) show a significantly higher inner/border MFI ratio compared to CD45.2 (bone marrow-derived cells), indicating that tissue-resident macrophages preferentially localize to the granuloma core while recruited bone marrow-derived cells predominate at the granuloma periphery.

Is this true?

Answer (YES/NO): YES